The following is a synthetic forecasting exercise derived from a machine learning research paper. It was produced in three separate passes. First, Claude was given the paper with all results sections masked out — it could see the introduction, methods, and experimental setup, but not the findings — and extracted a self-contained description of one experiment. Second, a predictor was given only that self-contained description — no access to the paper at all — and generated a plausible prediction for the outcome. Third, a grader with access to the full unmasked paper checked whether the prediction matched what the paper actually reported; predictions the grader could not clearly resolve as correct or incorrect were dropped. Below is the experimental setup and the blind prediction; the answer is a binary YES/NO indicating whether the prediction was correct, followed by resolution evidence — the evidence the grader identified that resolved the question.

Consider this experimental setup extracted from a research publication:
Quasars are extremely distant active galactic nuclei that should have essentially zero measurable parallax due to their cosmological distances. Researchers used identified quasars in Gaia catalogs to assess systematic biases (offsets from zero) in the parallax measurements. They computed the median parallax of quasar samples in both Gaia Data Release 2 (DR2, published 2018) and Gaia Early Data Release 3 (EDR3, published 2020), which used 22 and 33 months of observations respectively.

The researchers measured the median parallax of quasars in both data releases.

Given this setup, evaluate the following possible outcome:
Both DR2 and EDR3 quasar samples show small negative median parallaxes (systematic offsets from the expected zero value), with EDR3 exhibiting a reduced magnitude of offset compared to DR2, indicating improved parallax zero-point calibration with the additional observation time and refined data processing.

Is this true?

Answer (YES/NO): YES